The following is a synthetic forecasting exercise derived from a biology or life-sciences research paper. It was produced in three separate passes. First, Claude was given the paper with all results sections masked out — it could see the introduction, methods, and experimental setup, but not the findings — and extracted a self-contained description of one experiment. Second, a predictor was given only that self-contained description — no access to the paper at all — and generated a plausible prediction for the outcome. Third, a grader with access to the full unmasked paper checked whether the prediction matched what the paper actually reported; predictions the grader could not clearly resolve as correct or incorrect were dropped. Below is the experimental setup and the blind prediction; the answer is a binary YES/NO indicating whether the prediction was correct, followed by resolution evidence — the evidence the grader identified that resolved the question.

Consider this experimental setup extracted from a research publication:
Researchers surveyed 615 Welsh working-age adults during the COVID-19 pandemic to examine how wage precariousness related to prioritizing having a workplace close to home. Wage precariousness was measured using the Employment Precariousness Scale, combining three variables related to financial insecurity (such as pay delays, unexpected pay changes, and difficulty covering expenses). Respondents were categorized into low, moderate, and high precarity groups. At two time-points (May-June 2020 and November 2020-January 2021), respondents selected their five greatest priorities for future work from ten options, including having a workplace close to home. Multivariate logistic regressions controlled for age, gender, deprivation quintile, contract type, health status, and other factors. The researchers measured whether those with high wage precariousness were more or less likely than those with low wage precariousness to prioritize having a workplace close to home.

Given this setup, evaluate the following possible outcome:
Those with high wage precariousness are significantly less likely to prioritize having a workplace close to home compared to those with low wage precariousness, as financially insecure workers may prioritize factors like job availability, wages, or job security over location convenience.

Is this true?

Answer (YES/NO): NO